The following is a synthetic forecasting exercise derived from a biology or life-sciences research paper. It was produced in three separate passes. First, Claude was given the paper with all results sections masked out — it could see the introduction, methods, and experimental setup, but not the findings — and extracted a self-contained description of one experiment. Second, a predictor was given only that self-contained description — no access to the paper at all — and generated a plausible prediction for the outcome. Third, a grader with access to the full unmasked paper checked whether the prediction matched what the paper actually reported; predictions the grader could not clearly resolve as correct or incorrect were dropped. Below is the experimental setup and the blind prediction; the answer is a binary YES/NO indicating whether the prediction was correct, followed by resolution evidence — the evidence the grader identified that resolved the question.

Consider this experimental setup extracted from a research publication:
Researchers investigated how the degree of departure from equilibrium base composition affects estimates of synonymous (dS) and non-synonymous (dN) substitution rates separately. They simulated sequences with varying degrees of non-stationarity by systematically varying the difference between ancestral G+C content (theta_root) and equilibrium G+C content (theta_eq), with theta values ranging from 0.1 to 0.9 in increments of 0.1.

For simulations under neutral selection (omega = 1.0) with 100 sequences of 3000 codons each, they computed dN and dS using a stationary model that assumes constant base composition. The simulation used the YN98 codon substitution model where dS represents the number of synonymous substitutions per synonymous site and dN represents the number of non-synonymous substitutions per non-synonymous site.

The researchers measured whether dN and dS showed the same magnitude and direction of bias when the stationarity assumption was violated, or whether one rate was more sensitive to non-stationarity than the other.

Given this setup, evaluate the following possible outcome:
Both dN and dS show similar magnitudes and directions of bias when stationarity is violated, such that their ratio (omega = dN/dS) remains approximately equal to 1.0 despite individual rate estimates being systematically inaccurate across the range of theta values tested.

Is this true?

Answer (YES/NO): NO